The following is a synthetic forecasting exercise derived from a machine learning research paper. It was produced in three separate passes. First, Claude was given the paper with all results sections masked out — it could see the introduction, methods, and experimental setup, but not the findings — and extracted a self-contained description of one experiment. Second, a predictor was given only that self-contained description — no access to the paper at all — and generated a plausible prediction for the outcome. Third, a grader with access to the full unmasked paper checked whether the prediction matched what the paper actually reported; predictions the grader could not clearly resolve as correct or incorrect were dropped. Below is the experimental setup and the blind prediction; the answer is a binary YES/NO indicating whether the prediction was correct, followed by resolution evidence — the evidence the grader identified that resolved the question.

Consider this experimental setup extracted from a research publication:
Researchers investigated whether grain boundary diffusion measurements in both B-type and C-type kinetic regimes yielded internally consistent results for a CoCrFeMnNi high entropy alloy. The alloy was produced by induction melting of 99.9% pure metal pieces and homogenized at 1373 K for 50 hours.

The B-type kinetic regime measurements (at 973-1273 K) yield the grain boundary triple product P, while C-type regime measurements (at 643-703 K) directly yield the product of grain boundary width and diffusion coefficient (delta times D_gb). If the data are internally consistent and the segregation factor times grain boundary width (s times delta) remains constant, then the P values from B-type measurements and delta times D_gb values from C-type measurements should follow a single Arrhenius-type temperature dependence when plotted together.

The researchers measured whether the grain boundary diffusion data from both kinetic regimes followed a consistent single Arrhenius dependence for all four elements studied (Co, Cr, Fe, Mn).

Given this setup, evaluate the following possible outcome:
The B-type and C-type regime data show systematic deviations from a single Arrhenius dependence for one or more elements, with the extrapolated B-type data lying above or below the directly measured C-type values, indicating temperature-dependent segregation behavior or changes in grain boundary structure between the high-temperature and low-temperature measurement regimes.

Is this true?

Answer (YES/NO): NO